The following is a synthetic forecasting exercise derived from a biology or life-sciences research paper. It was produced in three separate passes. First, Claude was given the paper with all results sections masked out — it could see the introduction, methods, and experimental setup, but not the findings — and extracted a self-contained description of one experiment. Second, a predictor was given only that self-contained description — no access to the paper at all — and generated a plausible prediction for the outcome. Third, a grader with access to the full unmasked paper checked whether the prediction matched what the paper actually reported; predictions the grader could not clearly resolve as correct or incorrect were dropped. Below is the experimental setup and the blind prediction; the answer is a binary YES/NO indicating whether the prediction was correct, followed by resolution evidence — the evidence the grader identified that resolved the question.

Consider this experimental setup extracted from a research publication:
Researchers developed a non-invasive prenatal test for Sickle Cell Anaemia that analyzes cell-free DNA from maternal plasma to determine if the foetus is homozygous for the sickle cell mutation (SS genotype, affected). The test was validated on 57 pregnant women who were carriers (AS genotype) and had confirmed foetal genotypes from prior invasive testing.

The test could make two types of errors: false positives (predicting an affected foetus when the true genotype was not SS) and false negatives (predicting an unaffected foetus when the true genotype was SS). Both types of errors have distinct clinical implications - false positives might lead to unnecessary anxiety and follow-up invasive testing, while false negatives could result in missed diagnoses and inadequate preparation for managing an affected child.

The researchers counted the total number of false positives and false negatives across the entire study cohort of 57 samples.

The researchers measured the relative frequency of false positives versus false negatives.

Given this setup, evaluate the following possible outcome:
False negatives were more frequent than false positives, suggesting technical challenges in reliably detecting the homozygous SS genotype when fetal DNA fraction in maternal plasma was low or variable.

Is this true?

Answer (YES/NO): NO